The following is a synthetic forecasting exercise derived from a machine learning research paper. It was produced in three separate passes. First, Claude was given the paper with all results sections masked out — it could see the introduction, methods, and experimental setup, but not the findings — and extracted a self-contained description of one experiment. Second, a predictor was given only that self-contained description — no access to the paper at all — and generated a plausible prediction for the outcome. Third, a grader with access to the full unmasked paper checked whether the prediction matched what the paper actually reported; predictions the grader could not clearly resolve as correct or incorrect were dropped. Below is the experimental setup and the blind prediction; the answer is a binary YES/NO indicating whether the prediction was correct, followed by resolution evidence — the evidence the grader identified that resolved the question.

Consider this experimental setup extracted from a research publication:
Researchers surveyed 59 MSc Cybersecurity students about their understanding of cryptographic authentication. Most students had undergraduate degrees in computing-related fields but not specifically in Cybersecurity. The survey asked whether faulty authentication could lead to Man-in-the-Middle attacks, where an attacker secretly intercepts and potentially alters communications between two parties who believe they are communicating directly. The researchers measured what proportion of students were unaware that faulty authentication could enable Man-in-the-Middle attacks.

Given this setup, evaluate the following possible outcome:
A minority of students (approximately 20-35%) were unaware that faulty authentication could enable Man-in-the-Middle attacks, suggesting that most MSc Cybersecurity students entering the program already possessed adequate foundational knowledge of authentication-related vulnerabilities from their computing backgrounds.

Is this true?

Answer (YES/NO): YES